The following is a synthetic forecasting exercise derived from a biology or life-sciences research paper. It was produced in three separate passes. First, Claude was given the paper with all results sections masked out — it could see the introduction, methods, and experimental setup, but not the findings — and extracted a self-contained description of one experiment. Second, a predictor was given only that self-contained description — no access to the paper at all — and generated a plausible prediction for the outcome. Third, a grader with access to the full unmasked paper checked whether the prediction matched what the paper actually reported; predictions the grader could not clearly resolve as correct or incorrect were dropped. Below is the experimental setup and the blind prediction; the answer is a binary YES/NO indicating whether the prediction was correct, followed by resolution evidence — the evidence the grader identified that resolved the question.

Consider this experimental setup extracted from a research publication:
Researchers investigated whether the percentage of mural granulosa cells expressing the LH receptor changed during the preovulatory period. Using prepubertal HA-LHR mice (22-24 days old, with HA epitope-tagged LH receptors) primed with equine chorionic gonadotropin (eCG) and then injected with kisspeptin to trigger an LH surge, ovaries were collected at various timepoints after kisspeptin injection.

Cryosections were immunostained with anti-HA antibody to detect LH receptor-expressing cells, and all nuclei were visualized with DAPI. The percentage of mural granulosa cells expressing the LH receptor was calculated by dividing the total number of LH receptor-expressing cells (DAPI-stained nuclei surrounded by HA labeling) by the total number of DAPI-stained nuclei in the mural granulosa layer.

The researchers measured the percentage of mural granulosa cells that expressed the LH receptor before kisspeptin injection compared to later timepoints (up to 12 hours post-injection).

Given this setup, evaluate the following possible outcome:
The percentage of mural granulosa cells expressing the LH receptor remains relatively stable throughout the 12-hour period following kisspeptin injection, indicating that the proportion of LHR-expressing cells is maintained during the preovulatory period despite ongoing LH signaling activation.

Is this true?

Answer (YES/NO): YES